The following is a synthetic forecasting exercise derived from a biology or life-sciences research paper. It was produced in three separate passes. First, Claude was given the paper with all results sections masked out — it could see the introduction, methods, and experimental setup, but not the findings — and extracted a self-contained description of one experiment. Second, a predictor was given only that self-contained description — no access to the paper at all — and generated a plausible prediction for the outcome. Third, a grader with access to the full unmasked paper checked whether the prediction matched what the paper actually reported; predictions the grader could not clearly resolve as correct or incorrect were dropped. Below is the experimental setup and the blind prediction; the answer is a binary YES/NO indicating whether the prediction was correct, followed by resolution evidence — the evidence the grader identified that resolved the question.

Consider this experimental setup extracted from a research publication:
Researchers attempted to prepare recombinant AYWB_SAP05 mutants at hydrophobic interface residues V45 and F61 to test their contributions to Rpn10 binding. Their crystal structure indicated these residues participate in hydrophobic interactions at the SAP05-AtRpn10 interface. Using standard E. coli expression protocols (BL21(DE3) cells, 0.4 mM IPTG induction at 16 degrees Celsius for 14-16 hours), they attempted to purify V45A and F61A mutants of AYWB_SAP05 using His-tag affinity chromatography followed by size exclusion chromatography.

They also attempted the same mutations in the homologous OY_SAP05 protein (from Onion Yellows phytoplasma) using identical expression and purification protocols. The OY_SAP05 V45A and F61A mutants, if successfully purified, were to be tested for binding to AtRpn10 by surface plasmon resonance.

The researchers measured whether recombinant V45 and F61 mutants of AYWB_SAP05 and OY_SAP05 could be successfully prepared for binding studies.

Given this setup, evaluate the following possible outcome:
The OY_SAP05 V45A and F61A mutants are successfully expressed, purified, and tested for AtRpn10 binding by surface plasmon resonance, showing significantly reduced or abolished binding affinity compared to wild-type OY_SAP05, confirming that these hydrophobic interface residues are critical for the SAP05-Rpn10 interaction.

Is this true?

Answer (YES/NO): YES